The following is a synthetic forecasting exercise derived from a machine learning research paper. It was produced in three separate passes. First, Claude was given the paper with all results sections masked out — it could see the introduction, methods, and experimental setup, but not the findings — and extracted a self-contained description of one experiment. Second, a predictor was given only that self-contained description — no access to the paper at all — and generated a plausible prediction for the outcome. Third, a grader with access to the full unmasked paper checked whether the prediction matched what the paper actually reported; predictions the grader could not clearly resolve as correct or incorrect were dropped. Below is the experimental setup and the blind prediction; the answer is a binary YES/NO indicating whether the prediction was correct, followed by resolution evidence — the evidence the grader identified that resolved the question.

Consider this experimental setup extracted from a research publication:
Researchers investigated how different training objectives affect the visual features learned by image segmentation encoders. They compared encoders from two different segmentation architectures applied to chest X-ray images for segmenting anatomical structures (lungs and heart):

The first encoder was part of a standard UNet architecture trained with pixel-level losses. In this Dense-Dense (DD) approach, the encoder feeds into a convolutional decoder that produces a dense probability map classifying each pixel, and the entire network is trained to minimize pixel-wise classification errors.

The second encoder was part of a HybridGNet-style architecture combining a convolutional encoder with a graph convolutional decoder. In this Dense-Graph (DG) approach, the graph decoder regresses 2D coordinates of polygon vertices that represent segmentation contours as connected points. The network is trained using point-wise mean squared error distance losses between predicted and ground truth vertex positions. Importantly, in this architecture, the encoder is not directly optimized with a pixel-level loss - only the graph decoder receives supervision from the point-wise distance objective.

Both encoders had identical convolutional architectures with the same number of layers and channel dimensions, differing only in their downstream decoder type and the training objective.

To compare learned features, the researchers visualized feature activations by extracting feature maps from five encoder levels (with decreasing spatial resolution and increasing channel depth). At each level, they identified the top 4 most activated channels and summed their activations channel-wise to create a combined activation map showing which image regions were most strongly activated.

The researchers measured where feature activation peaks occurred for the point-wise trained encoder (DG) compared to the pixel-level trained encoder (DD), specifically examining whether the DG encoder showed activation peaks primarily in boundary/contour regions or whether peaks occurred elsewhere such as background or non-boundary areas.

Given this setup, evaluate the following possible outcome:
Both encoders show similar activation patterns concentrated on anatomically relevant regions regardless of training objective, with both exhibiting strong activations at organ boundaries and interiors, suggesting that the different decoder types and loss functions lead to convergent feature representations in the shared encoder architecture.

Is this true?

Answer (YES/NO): NO